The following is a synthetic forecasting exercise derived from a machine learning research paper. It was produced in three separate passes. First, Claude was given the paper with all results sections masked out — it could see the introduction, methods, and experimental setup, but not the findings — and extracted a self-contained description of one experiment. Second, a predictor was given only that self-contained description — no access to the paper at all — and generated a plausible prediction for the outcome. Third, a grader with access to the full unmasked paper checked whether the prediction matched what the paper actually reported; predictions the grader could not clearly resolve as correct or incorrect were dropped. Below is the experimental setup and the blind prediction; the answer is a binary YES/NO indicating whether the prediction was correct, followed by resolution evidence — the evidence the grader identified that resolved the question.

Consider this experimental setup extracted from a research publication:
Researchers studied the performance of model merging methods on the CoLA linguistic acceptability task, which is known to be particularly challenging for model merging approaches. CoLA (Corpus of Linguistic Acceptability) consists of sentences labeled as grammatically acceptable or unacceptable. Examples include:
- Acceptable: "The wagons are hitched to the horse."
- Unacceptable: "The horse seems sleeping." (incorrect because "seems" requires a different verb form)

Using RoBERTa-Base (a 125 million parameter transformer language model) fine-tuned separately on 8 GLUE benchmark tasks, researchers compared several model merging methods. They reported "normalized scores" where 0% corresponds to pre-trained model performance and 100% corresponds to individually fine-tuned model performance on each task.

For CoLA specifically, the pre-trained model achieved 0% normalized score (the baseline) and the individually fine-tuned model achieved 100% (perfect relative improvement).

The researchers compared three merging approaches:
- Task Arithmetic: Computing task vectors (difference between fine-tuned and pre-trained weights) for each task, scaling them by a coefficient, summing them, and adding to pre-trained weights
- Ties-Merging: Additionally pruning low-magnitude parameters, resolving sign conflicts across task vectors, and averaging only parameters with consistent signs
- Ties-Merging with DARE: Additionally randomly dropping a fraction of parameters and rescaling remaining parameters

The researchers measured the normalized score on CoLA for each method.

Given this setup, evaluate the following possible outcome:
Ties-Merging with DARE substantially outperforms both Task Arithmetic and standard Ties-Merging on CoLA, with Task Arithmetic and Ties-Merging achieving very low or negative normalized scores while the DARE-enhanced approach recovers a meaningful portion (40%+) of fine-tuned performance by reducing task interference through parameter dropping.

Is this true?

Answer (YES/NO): NO